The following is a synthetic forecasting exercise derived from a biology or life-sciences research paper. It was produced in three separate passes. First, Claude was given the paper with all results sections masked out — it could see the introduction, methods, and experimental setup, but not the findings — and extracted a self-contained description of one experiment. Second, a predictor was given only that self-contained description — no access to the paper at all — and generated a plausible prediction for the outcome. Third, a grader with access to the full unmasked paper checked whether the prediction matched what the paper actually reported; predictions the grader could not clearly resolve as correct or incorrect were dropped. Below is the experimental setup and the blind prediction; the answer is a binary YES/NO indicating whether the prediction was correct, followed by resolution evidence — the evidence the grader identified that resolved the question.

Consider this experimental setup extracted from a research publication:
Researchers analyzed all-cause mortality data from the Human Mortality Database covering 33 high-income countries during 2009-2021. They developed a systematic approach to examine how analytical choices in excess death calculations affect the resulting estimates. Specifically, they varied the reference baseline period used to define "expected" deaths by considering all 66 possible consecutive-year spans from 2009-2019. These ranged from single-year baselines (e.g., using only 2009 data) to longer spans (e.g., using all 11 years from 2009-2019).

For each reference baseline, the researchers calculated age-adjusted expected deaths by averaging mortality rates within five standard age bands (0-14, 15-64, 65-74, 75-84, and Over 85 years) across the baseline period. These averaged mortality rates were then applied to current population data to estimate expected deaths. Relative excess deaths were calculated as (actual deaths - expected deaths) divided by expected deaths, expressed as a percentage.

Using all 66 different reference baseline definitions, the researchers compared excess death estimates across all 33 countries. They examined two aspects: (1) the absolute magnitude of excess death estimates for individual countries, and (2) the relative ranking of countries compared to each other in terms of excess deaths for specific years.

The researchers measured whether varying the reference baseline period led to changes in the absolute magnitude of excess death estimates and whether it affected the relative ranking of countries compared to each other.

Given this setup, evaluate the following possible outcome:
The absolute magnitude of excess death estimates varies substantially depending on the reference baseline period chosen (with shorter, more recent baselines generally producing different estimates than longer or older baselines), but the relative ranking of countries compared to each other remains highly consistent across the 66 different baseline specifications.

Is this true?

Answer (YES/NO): YES